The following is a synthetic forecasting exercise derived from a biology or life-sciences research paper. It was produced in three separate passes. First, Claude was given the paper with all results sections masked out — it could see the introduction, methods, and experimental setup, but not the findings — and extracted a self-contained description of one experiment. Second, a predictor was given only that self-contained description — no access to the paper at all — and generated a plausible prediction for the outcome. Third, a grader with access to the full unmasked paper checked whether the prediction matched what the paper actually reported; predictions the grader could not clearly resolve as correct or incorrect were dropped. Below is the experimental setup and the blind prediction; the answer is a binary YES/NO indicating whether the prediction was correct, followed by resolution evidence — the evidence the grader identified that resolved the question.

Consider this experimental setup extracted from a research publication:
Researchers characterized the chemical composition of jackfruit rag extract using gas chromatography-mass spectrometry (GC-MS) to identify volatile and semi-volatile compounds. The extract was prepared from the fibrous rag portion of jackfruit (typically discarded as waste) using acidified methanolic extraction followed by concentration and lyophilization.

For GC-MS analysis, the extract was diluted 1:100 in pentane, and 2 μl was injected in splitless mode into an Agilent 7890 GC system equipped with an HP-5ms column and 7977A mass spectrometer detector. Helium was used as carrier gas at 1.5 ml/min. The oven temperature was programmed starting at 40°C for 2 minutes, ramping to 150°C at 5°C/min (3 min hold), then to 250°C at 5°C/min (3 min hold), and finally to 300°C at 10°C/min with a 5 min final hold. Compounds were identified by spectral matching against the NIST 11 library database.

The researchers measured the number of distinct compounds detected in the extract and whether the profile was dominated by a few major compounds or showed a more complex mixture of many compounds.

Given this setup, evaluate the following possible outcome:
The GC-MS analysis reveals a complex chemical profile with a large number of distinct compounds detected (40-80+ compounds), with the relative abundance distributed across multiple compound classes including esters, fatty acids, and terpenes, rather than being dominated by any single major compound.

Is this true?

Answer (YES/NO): NO